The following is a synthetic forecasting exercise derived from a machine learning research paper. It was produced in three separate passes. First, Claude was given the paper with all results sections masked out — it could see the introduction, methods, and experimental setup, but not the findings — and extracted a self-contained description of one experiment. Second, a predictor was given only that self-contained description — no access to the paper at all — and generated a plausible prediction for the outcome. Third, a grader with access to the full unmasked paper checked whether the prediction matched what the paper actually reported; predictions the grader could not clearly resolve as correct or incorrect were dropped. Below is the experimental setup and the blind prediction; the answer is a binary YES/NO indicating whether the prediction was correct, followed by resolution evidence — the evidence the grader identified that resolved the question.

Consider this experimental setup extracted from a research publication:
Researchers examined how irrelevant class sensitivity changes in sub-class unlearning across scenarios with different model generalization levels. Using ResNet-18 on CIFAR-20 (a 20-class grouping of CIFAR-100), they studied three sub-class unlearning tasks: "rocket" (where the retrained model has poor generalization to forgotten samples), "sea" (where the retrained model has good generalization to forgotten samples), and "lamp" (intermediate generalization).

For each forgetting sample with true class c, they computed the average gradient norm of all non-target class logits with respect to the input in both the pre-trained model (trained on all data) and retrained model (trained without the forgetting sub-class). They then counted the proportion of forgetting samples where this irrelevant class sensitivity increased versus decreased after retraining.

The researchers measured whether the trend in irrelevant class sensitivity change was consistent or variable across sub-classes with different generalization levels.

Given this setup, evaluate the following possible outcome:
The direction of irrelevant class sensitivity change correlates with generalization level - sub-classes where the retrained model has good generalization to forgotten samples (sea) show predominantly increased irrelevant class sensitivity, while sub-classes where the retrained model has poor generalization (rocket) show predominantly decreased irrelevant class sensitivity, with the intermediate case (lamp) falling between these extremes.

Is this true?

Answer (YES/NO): NO